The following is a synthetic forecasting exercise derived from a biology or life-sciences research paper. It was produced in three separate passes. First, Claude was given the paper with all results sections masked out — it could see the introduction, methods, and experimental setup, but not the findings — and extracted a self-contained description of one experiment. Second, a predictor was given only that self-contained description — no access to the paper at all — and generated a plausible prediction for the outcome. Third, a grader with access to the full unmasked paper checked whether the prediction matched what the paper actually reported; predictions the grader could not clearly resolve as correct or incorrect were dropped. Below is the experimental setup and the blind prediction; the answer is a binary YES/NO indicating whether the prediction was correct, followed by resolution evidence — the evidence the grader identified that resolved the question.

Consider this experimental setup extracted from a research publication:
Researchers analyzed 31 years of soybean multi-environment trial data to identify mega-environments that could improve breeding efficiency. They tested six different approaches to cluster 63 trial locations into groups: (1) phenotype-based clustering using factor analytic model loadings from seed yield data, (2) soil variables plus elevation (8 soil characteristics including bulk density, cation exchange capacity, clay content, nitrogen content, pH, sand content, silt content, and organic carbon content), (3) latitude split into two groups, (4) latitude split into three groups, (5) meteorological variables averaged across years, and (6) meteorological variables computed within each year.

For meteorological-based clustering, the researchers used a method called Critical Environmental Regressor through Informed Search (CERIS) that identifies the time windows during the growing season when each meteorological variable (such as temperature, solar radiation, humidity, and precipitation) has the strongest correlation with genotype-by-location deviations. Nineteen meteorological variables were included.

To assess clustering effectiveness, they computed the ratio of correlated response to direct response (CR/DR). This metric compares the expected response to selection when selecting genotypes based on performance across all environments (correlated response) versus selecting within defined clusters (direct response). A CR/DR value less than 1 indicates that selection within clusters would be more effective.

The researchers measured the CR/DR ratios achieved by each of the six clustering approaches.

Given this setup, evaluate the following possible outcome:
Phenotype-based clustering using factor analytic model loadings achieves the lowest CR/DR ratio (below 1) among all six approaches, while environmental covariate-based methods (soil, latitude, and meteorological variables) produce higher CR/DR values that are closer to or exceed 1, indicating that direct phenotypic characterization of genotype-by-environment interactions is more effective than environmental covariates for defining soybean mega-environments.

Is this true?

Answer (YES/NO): NO